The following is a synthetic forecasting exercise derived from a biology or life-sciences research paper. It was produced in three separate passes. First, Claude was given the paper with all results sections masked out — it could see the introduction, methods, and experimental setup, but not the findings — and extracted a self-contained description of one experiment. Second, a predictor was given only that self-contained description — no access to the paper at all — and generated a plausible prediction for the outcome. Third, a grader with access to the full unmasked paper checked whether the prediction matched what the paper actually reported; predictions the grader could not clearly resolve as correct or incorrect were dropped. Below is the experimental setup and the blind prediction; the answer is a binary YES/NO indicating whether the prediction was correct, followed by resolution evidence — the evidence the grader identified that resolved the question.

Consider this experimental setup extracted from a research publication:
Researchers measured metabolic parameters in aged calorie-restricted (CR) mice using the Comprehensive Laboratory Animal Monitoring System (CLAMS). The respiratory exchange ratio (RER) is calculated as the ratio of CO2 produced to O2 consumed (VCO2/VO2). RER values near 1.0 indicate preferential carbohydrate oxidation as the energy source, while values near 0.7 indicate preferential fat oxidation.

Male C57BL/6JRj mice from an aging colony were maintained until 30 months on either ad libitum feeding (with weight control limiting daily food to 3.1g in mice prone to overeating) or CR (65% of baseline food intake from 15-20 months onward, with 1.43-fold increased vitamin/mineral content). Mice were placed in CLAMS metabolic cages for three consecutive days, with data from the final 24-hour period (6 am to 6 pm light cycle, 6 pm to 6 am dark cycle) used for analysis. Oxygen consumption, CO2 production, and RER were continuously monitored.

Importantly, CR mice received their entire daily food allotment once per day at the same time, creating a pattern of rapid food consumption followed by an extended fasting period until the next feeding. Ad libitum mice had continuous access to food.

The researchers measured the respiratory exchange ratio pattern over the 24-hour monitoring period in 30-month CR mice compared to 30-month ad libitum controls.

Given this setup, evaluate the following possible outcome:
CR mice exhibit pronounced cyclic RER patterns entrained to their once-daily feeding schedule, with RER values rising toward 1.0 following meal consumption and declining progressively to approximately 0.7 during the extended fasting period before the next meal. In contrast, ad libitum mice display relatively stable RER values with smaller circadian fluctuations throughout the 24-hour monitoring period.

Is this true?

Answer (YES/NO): NO